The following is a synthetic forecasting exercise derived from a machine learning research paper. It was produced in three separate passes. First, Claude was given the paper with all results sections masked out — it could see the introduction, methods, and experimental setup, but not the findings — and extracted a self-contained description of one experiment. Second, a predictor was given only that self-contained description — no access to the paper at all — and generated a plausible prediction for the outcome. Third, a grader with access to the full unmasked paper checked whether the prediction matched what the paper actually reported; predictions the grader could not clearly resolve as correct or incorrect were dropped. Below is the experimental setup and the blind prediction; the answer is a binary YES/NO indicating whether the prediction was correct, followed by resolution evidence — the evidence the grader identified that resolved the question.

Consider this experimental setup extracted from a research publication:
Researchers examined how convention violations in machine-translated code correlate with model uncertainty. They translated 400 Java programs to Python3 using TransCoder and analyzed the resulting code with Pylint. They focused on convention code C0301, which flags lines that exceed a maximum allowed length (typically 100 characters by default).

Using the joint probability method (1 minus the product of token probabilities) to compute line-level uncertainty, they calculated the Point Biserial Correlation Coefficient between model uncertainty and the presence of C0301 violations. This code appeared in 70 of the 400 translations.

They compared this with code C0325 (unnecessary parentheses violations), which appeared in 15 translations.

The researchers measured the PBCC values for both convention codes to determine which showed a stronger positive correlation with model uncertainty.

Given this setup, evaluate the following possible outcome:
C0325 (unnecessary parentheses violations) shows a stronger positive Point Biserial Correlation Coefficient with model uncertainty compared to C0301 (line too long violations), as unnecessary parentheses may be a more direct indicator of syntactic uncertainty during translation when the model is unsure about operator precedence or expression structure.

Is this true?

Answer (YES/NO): NO